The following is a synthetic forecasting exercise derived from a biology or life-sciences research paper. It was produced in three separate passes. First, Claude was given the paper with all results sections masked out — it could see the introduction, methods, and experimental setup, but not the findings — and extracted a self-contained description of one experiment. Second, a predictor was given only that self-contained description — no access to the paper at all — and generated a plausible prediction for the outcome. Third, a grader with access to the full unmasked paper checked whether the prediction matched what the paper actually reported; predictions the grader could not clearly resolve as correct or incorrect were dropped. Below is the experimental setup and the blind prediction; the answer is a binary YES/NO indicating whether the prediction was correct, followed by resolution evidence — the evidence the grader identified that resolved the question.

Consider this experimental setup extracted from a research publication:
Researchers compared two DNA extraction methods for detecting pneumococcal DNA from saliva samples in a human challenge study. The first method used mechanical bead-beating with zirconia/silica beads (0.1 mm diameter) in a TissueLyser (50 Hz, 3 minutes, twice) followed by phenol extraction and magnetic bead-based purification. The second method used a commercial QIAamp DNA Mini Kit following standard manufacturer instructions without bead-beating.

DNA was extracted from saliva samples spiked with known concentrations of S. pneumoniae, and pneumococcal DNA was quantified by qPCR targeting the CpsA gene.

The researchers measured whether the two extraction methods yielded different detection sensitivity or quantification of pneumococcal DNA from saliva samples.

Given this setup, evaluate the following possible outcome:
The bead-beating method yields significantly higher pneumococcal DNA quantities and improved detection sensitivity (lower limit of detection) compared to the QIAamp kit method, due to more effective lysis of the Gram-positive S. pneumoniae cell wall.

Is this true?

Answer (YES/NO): NO